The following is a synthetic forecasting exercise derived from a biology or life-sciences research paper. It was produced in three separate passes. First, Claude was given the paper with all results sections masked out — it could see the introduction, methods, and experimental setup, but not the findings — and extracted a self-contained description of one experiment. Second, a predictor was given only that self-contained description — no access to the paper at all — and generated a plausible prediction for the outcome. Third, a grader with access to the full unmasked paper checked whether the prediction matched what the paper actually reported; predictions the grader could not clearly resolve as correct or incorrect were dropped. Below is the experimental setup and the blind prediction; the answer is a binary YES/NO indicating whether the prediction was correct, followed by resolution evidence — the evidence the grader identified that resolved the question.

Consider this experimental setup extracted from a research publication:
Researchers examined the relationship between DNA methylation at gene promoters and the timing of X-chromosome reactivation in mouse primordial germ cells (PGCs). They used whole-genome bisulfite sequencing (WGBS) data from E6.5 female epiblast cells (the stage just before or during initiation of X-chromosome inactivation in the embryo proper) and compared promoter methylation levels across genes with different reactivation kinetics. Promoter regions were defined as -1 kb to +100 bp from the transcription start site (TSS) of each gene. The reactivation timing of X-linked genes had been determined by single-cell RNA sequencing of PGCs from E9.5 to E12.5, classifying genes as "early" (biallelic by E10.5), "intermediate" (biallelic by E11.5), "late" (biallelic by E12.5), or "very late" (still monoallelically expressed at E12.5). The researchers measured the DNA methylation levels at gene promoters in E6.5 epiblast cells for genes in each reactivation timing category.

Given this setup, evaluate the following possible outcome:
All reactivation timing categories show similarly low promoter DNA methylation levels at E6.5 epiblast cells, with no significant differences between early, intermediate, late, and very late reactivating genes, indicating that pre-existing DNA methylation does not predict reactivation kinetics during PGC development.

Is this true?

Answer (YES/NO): NO